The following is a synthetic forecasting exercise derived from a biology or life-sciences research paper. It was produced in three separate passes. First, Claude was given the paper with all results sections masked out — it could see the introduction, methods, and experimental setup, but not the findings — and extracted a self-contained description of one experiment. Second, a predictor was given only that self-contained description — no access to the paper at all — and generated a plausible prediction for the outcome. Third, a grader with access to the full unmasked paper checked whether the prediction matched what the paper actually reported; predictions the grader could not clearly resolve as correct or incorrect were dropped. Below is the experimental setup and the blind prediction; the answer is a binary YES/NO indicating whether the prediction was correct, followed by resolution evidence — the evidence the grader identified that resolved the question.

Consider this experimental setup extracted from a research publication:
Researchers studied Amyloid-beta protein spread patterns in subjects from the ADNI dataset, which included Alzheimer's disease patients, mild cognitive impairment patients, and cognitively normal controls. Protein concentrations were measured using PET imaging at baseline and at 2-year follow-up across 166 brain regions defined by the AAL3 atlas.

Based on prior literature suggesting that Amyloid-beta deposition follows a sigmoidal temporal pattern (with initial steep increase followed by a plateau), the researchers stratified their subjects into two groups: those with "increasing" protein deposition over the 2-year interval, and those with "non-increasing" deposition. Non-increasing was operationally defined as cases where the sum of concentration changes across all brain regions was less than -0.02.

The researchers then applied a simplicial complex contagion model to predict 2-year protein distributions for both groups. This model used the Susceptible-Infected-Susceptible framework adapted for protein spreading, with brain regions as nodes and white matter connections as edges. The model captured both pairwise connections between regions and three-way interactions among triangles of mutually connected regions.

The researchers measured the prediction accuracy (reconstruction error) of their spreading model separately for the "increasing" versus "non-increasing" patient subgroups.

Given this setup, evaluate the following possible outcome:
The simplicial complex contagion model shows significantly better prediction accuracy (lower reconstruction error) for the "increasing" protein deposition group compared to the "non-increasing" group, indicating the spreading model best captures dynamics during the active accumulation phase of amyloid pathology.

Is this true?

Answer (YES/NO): NO